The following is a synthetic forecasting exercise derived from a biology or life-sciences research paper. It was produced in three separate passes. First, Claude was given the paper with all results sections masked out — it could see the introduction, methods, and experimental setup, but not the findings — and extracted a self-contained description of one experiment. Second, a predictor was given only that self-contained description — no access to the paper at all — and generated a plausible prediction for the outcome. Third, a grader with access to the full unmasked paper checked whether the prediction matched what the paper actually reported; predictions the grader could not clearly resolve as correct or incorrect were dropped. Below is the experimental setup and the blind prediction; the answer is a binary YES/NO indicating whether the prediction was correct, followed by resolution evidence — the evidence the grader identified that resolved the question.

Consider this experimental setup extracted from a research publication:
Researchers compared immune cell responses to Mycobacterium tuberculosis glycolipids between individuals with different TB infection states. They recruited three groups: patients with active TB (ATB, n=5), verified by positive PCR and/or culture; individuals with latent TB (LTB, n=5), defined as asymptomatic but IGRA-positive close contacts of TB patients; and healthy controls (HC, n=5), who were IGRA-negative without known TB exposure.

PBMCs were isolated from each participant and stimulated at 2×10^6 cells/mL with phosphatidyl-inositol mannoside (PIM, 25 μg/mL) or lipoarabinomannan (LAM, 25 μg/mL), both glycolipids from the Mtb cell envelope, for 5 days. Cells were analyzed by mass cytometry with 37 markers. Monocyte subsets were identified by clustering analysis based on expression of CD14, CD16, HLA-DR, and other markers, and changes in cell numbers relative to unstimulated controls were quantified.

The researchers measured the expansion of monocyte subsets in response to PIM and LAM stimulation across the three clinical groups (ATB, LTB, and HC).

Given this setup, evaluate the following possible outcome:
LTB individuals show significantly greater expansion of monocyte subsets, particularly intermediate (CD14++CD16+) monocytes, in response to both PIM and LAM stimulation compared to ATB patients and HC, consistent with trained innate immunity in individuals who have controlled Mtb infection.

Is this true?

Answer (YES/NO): NO